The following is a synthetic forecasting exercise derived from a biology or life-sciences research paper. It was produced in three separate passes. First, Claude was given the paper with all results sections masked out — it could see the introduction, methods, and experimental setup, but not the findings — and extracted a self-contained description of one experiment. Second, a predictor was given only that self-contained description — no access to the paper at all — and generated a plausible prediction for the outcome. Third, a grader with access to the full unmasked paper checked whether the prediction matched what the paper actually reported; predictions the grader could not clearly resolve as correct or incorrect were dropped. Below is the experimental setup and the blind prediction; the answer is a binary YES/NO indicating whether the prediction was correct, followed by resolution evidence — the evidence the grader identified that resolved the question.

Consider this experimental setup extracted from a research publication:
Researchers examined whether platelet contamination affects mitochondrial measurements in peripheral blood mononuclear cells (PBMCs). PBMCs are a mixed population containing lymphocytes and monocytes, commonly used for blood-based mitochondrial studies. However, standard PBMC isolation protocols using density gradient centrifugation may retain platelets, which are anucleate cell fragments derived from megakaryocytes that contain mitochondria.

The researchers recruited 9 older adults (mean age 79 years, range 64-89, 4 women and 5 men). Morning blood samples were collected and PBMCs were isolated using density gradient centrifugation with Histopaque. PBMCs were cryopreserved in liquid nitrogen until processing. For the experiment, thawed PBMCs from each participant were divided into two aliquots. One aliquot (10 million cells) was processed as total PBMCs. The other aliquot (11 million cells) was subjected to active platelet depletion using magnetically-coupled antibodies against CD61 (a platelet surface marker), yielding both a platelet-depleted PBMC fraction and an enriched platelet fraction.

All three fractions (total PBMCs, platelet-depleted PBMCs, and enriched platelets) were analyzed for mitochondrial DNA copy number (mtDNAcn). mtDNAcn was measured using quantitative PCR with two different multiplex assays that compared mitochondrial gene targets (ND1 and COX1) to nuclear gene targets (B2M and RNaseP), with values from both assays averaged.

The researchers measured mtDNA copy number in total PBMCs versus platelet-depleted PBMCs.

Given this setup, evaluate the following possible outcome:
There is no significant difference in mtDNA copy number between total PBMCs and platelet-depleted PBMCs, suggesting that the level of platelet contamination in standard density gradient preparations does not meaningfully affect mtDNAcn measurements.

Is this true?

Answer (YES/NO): NO